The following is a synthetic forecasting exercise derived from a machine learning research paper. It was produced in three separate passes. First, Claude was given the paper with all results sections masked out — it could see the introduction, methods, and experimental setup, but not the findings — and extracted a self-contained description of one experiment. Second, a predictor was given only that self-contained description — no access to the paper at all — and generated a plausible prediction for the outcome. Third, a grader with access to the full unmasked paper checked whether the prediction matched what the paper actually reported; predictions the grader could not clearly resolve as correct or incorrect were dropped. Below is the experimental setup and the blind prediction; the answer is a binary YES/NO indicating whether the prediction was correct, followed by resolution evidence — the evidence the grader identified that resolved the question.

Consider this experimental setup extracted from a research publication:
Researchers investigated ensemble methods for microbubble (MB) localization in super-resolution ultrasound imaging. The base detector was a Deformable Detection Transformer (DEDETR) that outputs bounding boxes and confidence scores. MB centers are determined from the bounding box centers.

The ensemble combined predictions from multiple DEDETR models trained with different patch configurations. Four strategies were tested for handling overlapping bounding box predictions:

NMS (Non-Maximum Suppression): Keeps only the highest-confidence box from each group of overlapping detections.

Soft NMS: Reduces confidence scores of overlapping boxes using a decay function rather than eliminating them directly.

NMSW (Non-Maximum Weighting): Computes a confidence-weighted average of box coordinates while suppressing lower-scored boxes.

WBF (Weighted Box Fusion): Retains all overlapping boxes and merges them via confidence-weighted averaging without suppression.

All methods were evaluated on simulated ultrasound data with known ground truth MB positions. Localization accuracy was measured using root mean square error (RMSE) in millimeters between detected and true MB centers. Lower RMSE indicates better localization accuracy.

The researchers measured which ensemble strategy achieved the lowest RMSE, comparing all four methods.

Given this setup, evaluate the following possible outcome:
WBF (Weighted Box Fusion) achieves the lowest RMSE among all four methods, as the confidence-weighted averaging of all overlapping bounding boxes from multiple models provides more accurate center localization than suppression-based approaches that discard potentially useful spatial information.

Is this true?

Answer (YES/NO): YES